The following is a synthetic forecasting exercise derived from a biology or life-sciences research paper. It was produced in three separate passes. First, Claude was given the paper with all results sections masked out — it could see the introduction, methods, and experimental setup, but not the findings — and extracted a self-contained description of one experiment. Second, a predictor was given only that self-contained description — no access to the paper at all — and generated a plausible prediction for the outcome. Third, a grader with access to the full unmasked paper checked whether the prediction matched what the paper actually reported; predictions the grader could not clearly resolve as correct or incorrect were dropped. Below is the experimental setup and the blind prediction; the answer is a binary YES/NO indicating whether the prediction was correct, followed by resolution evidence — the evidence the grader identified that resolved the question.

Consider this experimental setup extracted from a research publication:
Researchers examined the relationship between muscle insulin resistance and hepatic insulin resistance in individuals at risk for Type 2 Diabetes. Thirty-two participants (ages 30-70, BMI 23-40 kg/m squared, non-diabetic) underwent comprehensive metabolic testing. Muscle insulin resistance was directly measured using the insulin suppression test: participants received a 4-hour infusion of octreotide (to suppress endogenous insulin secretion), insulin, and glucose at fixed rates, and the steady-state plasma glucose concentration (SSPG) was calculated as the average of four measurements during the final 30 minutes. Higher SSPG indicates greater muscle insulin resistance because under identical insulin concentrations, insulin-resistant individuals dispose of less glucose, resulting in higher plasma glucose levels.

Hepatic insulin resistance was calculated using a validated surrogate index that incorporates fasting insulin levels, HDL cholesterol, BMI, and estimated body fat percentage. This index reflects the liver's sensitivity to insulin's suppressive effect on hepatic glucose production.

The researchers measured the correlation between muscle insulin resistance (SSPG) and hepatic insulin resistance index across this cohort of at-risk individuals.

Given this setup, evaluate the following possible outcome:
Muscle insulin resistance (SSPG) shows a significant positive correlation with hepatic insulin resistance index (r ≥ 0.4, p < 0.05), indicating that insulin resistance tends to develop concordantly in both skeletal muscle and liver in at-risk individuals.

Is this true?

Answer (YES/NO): YES